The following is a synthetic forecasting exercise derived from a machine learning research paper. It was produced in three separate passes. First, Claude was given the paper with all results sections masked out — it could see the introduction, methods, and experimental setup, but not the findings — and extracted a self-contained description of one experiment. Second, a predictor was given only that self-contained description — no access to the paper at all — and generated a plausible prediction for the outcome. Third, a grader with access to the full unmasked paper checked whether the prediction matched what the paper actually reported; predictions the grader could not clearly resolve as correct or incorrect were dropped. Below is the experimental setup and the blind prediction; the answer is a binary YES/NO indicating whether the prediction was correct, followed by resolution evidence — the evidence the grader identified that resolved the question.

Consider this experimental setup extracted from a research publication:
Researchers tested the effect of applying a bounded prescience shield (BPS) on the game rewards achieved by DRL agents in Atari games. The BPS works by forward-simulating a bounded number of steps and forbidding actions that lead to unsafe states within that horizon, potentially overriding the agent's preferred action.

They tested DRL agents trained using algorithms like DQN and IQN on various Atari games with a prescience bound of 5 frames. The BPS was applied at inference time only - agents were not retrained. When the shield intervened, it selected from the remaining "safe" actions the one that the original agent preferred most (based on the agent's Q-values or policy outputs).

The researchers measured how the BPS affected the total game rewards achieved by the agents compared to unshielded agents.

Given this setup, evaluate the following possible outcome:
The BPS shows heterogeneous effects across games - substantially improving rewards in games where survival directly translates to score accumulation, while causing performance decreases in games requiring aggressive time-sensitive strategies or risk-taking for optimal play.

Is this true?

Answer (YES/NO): NO